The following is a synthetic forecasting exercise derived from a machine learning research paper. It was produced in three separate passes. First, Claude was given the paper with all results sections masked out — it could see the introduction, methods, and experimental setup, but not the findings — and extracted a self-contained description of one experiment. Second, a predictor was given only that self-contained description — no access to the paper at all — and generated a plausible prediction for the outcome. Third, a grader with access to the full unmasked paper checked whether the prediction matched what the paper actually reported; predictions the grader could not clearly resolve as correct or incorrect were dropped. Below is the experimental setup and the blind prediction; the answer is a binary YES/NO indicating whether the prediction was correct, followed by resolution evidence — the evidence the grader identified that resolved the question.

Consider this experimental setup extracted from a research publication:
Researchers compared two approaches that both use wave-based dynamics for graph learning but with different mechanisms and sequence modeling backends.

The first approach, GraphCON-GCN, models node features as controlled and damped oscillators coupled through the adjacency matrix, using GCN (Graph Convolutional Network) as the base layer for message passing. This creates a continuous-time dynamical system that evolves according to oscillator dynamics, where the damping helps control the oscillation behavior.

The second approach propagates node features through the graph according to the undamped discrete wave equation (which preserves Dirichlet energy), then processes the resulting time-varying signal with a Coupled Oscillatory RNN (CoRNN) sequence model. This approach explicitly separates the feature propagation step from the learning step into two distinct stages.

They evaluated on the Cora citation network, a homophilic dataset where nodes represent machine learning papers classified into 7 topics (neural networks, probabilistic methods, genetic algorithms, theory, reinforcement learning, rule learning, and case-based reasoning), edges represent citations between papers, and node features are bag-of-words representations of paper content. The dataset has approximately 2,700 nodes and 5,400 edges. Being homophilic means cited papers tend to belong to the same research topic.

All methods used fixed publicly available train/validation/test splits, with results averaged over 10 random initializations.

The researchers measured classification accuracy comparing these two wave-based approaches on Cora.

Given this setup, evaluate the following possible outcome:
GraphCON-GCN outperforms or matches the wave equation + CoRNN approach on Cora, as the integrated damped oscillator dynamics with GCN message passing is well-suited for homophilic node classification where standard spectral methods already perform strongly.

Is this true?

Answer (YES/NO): YES